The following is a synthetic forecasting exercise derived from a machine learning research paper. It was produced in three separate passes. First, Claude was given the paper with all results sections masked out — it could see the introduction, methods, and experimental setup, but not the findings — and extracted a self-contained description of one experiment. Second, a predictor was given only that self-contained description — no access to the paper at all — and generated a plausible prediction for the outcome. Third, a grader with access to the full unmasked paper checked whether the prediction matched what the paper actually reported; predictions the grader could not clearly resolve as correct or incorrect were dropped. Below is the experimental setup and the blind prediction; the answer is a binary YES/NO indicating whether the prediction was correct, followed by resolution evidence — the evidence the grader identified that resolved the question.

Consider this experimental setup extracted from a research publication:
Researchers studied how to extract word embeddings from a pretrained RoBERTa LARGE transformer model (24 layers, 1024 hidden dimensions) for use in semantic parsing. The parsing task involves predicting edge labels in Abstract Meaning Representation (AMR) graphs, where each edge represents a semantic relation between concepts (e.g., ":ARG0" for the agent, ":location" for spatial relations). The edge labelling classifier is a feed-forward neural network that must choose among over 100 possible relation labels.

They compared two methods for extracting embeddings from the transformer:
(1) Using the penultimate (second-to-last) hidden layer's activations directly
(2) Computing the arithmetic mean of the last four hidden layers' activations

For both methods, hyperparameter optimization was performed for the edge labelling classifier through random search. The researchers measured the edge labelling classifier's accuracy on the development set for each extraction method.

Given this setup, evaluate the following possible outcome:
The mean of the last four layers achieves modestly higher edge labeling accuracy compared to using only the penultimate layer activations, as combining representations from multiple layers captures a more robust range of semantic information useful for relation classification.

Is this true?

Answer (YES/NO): NO